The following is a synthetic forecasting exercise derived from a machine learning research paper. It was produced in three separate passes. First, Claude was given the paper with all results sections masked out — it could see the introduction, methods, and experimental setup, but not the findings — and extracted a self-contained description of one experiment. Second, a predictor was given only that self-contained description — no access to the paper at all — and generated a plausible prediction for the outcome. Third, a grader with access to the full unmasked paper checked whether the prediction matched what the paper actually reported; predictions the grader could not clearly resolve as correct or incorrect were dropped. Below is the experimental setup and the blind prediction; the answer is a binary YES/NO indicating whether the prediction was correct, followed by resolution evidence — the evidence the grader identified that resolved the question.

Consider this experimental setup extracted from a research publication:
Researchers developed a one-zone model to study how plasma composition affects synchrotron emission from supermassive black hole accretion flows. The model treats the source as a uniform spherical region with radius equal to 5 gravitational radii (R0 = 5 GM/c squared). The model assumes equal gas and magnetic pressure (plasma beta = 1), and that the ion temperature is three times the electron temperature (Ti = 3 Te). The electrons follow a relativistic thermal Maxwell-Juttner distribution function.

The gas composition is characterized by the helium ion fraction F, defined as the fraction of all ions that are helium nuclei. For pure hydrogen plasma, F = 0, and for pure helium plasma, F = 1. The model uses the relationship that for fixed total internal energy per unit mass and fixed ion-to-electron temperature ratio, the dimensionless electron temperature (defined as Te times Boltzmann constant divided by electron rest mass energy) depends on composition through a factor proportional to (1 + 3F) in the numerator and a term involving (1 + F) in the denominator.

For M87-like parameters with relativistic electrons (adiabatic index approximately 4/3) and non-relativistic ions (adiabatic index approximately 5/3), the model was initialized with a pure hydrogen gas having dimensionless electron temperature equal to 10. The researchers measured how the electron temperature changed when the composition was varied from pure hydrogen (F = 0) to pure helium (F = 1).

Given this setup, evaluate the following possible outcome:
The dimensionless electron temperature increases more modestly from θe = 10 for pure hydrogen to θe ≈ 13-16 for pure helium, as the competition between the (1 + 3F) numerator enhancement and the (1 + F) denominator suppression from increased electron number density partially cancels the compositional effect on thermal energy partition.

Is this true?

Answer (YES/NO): NO